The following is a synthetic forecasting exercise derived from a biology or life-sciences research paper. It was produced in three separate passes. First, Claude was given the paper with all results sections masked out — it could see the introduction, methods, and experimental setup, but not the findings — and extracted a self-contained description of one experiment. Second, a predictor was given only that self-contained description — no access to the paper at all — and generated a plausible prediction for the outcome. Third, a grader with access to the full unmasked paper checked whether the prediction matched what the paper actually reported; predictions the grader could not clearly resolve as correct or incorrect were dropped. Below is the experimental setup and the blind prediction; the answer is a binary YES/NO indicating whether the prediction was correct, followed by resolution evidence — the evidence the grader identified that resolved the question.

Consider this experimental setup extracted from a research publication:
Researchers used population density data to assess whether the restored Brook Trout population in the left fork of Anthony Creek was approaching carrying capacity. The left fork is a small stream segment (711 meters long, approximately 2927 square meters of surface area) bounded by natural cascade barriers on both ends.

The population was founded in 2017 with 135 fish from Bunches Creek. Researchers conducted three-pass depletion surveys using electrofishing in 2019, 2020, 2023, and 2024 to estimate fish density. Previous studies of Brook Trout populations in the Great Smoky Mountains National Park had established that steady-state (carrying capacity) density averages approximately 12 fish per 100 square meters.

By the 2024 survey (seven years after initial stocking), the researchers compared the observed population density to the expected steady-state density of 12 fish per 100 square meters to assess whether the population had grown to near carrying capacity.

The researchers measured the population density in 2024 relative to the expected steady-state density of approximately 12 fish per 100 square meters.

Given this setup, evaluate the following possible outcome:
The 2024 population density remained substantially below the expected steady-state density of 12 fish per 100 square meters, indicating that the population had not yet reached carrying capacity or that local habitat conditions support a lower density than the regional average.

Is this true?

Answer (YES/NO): NO